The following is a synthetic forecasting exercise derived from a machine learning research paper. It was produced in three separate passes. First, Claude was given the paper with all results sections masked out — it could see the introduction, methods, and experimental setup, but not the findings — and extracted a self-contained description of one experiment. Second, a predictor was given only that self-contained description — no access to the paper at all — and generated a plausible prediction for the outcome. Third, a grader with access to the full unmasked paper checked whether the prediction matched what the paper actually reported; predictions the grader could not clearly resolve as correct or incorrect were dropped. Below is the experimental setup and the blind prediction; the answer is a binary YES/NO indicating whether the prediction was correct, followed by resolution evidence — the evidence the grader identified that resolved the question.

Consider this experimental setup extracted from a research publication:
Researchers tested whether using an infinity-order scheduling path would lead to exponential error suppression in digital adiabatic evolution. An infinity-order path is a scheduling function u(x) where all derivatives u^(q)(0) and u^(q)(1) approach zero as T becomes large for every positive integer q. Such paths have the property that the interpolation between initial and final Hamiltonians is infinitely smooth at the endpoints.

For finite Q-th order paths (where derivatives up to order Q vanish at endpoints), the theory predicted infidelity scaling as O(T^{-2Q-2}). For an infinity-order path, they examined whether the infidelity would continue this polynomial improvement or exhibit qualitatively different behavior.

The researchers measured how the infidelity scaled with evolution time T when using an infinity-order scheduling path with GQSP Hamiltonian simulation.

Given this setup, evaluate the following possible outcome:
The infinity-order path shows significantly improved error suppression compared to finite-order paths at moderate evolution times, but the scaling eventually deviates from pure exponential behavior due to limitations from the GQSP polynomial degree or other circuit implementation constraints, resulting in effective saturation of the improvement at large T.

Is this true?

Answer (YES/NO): NO